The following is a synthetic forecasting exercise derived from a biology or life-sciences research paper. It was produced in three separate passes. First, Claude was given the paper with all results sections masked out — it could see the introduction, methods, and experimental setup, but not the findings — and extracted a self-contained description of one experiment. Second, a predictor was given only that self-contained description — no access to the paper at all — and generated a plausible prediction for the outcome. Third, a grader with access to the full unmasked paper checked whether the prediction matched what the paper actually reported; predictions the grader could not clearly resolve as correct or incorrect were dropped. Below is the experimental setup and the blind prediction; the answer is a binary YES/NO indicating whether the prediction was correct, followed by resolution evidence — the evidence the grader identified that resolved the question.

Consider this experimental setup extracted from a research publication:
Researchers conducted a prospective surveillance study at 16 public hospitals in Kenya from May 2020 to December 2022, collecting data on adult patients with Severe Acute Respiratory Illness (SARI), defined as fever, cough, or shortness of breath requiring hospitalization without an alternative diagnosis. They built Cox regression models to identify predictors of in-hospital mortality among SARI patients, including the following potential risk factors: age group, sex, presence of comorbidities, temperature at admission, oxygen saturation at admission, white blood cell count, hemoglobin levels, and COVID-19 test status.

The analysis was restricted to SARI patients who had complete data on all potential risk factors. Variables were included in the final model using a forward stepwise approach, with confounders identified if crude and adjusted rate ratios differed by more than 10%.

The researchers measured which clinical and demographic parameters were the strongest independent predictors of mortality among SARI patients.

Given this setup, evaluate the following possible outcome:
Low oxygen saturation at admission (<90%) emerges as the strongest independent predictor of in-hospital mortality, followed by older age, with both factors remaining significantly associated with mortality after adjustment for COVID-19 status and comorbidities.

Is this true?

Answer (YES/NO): NO